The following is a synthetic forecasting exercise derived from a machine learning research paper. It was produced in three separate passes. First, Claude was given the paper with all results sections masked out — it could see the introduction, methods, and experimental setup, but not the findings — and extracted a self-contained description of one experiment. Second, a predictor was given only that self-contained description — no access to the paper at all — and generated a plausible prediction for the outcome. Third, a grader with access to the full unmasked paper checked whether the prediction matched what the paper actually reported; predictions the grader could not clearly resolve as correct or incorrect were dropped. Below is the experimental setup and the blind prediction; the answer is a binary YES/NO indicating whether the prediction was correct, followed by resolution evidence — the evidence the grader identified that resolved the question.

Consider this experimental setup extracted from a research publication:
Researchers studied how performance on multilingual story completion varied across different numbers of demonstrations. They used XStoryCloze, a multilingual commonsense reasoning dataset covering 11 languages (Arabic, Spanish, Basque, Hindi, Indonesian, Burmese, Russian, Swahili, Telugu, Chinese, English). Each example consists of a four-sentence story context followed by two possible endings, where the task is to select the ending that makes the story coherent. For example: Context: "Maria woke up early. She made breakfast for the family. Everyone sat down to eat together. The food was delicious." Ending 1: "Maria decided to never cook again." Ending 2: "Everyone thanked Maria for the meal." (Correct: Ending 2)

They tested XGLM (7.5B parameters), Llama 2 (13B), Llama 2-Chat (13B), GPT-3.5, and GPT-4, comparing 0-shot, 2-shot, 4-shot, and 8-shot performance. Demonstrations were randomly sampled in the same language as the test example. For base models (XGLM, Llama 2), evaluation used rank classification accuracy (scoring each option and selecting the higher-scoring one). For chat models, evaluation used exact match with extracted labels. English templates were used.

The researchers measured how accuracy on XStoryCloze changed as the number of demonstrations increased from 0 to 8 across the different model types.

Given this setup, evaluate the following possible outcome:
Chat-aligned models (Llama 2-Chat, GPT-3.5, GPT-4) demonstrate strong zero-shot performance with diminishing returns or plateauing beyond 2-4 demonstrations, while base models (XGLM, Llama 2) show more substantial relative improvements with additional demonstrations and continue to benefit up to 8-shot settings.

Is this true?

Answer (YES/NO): NO